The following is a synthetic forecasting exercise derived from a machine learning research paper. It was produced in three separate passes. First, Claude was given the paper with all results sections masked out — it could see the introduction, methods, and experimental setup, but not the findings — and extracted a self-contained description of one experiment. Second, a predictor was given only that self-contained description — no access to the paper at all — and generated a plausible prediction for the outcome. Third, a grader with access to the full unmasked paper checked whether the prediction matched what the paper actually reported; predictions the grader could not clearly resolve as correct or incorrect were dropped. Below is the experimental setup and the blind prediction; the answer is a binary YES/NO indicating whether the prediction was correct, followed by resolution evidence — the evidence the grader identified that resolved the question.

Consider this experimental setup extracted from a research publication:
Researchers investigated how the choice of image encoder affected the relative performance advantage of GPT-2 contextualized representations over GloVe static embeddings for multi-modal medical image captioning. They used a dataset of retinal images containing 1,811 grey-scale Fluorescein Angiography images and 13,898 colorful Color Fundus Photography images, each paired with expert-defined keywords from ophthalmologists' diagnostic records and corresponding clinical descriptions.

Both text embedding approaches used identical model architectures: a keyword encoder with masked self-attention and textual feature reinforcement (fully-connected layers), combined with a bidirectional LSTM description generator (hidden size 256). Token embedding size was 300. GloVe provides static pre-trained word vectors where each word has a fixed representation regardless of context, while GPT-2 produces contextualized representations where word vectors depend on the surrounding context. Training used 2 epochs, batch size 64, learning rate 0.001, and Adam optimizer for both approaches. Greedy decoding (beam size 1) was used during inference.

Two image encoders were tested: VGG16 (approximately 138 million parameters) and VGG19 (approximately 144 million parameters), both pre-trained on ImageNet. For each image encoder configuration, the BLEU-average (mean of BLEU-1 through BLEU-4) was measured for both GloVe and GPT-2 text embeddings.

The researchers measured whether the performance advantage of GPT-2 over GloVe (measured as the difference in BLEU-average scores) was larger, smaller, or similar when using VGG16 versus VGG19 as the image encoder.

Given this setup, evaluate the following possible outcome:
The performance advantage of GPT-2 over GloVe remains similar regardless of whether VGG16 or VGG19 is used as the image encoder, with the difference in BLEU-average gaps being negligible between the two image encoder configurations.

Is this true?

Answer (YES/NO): NO